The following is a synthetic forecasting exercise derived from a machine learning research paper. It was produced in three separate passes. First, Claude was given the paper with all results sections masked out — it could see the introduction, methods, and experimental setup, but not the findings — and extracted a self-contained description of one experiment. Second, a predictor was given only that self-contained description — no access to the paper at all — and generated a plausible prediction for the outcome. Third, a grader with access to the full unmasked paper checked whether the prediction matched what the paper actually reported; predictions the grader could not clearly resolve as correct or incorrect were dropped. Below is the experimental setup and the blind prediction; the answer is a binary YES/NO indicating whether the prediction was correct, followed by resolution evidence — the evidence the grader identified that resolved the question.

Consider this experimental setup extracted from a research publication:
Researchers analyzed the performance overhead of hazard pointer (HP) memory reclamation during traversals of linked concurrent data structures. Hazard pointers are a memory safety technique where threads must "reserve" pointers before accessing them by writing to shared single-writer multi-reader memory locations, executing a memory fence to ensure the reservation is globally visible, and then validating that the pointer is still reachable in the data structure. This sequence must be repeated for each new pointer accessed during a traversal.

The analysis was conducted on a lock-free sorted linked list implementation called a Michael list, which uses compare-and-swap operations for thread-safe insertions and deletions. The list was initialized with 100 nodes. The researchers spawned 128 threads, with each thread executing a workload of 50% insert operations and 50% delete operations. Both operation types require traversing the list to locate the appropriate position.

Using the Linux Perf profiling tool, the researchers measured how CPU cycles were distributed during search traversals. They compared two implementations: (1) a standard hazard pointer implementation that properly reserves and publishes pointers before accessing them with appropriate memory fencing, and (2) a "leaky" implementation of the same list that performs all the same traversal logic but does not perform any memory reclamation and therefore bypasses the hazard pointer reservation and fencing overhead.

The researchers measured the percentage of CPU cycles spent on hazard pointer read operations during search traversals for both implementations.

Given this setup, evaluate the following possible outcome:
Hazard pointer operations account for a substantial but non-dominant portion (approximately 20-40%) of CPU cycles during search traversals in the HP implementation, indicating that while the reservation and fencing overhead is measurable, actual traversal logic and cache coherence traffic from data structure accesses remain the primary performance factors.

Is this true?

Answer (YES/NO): NO